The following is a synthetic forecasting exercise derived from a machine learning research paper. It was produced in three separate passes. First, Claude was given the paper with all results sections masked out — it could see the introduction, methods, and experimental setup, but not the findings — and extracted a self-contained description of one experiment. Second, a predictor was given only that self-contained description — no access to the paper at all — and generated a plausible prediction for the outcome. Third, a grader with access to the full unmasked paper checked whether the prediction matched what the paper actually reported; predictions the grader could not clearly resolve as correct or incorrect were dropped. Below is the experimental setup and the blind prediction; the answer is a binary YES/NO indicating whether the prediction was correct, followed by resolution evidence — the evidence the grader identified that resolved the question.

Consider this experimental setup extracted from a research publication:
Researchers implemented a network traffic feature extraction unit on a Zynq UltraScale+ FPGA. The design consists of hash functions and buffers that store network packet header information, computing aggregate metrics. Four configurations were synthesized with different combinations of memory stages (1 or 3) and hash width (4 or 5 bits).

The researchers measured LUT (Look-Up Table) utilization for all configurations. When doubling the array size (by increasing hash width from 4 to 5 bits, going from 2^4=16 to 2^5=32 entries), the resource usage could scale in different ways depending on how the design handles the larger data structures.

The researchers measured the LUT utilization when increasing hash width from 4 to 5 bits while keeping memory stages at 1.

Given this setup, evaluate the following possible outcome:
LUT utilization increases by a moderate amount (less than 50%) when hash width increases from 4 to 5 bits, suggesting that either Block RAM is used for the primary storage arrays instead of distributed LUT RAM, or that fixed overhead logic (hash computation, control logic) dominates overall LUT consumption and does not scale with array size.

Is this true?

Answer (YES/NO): NO